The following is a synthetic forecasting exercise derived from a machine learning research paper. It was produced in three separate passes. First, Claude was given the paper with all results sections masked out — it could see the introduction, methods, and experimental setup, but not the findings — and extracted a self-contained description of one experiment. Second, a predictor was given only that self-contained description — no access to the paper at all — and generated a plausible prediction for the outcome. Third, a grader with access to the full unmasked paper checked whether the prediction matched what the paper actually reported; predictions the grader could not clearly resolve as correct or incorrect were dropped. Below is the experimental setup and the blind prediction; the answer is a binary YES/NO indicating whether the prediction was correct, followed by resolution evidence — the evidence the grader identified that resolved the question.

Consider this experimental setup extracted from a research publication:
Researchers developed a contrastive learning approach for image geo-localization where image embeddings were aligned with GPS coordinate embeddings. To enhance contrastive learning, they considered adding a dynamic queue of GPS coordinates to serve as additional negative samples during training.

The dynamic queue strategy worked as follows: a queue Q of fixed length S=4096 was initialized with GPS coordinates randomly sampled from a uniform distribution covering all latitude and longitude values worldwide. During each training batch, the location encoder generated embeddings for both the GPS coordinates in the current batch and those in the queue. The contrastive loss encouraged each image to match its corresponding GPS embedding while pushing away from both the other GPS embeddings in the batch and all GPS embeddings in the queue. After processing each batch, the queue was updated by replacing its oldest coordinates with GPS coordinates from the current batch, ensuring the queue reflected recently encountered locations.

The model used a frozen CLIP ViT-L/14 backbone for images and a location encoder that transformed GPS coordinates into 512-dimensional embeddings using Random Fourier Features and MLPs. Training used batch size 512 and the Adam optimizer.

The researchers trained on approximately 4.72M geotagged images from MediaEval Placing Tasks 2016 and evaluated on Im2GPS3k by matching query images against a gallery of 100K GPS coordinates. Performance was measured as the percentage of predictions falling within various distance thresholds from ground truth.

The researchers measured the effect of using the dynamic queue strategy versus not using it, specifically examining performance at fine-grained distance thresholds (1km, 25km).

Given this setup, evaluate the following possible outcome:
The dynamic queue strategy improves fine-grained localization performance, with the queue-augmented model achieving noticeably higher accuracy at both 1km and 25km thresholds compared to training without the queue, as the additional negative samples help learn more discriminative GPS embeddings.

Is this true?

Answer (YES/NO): YES